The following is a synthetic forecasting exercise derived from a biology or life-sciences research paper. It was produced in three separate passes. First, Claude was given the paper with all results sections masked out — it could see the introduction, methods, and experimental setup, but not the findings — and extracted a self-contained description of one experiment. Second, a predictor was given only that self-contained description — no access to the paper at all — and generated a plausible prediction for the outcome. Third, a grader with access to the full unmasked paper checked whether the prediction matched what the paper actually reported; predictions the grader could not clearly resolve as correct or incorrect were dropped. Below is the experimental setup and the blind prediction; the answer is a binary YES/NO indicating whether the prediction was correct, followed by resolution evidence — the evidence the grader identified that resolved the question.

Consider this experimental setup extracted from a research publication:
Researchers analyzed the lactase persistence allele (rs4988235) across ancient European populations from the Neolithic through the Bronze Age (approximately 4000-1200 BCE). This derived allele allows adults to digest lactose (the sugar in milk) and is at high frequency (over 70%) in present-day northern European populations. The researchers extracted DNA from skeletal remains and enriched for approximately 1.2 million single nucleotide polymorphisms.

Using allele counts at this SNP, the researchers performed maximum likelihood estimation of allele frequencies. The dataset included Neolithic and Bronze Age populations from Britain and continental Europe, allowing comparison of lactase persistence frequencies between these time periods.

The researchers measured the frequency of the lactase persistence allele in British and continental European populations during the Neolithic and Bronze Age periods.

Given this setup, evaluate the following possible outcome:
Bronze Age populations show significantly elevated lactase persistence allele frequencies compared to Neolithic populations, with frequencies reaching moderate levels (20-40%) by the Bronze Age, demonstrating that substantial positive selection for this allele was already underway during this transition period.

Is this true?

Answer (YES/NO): NO